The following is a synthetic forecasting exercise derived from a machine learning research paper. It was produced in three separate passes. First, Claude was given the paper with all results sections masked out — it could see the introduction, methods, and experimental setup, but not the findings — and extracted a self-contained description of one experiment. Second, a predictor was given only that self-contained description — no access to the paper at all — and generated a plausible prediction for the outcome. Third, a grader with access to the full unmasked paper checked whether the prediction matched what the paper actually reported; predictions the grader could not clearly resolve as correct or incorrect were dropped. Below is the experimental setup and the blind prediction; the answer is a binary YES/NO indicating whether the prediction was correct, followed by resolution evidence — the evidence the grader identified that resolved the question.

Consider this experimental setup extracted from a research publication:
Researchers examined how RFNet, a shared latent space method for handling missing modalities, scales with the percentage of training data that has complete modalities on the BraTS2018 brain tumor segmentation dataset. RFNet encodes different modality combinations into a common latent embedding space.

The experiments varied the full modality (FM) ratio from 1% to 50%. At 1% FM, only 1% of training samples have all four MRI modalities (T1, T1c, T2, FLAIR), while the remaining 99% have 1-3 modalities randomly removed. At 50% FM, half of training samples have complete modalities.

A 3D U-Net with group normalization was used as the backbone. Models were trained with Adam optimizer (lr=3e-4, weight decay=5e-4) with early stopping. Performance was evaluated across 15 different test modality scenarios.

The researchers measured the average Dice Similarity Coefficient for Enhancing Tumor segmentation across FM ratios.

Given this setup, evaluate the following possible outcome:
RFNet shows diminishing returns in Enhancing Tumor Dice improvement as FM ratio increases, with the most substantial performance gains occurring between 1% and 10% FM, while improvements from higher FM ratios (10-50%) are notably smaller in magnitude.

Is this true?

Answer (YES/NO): YES